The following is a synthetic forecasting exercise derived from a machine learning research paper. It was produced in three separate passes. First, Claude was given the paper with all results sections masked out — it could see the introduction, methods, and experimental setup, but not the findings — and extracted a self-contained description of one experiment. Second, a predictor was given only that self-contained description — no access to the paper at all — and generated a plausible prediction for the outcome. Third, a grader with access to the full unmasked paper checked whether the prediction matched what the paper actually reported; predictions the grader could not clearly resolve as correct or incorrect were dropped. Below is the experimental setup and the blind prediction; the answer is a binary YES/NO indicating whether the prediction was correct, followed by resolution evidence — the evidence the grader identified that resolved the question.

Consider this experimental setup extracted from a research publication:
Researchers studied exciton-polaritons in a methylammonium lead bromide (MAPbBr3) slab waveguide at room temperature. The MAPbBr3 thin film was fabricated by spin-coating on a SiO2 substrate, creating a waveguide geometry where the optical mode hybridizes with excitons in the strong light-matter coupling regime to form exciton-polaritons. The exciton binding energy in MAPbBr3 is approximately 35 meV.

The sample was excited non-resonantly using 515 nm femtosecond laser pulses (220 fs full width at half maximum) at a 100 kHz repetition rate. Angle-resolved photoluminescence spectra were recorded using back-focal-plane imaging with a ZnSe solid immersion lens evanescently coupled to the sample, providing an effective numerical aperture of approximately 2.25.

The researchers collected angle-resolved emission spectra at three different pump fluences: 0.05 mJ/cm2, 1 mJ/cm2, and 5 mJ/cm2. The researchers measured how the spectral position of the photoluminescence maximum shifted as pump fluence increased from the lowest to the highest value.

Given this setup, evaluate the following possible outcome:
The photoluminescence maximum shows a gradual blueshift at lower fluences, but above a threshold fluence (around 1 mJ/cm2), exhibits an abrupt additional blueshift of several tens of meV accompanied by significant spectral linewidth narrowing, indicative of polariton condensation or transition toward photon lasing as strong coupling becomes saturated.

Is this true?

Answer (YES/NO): NO